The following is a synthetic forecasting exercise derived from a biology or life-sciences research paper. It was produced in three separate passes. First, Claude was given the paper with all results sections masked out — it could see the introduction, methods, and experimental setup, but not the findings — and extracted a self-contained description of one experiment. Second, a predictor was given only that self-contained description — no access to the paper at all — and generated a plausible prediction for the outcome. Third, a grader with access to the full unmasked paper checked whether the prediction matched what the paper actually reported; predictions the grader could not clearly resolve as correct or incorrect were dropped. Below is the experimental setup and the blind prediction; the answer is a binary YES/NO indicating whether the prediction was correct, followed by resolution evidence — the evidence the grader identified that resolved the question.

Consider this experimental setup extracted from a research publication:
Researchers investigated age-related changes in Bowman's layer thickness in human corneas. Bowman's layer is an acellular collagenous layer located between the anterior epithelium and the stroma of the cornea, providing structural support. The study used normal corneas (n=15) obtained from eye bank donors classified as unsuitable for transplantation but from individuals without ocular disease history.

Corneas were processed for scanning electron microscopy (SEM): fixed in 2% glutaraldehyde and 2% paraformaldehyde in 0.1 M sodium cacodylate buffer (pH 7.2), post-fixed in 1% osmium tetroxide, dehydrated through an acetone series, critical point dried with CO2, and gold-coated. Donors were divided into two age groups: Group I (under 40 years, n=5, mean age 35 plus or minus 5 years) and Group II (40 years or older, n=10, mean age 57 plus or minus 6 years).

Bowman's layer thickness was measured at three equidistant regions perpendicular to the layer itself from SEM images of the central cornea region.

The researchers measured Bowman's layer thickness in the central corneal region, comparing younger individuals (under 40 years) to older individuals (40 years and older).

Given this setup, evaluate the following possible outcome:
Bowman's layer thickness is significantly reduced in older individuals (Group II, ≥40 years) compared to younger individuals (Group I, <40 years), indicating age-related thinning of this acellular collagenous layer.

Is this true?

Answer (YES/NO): NO